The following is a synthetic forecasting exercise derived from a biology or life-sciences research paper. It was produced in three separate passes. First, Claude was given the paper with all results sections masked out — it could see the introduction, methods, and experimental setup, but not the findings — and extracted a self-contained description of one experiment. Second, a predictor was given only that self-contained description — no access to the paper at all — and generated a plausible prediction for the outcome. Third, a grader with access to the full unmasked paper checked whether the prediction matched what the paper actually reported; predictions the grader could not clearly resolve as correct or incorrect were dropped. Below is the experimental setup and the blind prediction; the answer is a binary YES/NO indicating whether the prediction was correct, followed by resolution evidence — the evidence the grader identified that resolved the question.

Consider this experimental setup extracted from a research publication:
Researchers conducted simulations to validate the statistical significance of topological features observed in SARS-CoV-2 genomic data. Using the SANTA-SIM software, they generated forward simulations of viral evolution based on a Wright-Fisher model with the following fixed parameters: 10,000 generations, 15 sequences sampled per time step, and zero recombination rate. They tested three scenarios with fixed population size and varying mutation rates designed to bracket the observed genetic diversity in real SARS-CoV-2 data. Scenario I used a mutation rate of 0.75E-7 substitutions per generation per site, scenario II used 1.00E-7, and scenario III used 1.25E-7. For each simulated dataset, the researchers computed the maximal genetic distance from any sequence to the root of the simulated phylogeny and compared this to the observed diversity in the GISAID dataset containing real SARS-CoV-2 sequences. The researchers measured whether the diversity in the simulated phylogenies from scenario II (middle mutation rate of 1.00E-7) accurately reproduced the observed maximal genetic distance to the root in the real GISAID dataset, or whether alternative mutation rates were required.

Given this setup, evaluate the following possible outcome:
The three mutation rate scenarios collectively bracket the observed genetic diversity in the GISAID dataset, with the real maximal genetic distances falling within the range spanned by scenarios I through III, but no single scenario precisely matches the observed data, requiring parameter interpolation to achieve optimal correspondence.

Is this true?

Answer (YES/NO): NO